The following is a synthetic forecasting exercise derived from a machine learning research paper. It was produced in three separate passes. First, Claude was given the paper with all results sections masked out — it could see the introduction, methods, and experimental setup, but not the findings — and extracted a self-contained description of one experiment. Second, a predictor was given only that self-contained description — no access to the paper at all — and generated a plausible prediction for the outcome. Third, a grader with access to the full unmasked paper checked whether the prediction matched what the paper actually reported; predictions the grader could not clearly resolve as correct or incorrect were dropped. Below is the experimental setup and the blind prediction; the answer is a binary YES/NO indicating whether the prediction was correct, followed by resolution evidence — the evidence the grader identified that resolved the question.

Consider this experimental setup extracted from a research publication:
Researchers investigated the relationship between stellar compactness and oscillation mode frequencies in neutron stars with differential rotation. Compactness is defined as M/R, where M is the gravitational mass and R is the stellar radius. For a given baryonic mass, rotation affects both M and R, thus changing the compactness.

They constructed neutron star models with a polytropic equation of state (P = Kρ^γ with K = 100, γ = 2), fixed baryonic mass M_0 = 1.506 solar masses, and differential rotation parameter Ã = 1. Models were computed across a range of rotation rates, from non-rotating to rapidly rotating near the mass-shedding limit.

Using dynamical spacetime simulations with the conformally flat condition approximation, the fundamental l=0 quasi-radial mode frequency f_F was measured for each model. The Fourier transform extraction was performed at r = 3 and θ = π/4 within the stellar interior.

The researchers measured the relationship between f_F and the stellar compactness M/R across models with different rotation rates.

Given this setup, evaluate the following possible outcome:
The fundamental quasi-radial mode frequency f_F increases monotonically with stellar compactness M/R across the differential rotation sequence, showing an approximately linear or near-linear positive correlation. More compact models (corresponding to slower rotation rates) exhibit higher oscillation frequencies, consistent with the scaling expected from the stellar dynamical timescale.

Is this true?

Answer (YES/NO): YES